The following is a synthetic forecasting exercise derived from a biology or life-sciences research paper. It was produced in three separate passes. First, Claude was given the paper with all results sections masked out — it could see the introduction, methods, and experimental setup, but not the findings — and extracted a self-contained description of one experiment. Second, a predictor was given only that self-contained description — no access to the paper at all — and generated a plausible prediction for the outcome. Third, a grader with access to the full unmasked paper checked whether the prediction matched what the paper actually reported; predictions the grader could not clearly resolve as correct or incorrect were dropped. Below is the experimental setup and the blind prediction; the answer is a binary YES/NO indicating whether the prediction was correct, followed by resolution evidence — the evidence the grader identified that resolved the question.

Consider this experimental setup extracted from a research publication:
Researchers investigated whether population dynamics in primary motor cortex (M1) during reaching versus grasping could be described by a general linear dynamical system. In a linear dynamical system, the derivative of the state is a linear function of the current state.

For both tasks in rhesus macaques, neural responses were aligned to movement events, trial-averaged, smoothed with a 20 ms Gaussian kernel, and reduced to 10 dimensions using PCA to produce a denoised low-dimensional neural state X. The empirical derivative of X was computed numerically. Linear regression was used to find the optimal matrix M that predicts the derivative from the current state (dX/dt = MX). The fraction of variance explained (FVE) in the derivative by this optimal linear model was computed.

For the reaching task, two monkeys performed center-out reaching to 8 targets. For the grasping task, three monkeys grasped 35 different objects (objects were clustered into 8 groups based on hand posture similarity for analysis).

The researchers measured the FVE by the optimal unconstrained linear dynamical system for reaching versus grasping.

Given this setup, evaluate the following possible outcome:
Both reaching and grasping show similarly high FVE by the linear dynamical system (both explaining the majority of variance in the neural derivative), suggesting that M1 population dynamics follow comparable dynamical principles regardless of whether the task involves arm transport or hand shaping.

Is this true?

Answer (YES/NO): NO